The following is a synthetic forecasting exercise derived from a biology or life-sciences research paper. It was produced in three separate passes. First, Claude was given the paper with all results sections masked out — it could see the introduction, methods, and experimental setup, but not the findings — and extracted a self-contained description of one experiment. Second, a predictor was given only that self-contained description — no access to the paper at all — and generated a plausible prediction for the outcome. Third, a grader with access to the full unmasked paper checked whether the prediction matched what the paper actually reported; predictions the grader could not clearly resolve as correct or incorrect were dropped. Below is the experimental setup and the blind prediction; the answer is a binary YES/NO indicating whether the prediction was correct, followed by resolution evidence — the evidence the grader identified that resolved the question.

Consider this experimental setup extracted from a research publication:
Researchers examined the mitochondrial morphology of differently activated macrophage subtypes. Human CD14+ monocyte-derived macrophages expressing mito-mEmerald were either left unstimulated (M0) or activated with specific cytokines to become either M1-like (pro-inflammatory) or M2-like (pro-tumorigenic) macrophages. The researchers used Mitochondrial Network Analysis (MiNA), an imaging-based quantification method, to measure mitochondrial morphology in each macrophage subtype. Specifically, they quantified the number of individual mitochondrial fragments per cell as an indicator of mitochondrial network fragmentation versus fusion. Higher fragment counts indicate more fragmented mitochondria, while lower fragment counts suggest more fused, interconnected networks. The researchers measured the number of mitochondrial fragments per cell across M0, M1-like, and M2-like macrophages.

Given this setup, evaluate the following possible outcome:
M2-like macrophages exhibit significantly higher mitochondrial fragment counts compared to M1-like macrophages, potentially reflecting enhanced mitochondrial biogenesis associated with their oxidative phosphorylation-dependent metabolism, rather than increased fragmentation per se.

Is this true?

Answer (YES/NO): NO